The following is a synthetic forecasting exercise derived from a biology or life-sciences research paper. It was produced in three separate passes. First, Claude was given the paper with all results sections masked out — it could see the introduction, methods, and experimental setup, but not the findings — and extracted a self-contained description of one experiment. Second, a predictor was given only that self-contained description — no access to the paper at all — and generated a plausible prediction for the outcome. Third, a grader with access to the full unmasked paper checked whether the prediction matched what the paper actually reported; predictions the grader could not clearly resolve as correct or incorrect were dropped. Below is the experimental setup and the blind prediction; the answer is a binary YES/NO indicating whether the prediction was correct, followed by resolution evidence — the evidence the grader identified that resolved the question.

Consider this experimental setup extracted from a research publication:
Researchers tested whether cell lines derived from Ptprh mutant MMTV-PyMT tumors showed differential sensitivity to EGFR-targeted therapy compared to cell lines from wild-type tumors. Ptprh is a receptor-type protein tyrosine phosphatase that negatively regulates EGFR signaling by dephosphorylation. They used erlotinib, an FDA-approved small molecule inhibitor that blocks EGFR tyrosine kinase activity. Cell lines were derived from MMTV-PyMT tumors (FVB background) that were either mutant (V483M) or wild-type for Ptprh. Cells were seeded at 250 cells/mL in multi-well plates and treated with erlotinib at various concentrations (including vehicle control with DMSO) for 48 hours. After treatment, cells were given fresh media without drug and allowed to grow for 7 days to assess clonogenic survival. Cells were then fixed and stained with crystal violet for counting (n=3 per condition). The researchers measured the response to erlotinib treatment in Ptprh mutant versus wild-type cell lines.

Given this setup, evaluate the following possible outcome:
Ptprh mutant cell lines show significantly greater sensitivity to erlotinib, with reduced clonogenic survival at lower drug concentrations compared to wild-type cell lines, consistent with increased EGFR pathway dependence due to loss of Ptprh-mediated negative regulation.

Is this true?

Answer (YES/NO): YES